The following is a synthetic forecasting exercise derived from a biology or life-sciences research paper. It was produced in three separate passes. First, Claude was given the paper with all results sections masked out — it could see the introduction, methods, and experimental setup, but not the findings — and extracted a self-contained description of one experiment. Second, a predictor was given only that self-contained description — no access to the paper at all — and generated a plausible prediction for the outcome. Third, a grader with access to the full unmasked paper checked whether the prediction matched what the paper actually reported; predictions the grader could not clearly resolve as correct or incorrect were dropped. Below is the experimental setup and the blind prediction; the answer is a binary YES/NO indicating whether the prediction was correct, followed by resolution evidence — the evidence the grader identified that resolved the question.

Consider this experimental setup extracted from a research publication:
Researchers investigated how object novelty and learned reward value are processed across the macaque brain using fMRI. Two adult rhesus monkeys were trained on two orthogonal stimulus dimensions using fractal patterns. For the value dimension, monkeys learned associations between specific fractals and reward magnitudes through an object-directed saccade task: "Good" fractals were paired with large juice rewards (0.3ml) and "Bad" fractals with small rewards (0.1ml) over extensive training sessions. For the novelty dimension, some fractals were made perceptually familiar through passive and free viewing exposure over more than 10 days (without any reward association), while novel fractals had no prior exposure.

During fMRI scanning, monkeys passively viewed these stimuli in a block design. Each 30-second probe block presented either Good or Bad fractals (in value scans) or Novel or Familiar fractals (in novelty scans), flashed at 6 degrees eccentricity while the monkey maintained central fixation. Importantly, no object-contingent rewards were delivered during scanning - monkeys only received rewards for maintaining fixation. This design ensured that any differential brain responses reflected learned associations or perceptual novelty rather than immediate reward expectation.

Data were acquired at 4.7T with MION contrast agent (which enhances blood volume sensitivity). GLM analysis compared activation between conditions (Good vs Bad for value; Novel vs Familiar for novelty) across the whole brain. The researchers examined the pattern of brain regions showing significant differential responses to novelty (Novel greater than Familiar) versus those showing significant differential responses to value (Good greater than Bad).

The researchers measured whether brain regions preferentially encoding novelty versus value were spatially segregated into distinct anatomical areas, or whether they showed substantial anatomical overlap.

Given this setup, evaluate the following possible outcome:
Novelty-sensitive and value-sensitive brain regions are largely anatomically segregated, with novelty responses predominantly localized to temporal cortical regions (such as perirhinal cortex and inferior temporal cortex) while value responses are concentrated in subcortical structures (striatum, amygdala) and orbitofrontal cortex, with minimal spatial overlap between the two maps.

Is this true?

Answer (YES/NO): NO